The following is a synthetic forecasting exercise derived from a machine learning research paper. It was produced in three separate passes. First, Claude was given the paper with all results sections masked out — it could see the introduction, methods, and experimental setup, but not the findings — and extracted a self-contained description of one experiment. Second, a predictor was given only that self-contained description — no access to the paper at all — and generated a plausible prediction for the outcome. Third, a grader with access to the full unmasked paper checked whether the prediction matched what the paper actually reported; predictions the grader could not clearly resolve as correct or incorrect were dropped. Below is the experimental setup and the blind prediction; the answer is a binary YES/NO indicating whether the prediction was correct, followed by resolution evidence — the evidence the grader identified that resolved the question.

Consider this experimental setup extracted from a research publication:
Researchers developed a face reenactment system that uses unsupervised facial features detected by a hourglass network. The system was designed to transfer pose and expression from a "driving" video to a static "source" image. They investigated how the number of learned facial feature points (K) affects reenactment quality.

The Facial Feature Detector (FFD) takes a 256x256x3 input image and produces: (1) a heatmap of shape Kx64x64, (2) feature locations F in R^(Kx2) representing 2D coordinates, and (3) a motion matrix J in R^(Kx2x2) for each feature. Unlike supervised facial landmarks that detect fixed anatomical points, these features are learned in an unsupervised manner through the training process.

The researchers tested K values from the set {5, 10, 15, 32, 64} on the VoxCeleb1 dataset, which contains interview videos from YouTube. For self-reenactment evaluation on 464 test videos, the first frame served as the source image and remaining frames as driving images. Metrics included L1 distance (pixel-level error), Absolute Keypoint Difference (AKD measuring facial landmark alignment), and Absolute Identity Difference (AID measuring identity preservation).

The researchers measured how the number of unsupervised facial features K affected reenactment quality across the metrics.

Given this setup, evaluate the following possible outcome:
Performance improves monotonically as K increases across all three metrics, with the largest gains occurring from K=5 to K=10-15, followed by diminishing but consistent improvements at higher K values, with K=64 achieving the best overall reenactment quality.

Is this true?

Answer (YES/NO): NO